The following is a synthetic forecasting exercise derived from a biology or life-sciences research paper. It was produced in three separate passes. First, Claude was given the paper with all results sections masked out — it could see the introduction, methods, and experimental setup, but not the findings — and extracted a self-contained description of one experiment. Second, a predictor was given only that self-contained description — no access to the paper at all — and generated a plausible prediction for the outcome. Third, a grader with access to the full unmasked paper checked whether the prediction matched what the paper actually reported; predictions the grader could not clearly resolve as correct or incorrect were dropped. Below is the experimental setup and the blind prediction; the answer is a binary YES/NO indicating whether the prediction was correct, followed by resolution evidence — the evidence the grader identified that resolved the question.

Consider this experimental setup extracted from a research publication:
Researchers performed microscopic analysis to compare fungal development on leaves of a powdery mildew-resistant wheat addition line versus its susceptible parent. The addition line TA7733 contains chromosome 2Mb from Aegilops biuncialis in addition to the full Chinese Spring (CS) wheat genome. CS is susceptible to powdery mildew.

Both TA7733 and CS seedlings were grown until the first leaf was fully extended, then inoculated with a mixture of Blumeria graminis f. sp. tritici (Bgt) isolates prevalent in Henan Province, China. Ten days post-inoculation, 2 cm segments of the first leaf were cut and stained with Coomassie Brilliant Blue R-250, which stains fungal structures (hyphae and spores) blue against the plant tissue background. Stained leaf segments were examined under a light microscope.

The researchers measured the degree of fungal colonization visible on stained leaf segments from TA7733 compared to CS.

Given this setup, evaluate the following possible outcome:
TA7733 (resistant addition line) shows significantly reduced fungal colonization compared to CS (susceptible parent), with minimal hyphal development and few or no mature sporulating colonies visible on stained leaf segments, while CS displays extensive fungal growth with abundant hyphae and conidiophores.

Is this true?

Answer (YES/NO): YES